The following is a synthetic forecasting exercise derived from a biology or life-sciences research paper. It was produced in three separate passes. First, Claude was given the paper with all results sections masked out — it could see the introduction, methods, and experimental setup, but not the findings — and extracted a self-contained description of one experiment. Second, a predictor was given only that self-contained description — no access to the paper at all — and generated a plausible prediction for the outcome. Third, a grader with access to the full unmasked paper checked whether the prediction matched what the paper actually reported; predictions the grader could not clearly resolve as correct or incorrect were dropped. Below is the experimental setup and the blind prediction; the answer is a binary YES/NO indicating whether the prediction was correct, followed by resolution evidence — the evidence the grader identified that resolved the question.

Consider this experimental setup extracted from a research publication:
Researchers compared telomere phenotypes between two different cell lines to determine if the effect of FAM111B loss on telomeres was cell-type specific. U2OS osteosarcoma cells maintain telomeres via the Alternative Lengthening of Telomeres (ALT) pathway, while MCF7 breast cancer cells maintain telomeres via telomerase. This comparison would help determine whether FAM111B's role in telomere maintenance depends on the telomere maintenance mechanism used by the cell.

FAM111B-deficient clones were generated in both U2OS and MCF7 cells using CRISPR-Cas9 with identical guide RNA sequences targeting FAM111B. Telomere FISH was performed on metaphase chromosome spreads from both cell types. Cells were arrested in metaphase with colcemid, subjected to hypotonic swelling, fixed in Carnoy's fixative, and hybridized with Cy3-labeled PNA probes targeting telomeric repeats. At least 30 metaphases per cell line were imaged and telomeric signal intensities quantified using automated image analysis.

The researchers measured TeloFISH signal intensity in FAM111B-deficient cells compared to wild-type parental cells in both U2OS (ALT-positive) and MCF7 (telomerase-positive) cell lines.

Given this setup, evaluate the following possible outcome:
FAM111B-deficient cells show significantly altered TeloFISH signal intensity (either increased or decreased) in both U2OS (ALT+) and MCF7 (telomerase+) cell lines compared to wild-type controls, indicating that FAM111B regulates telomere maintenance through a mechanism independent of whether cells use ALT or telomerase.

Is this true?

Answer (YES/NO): YES